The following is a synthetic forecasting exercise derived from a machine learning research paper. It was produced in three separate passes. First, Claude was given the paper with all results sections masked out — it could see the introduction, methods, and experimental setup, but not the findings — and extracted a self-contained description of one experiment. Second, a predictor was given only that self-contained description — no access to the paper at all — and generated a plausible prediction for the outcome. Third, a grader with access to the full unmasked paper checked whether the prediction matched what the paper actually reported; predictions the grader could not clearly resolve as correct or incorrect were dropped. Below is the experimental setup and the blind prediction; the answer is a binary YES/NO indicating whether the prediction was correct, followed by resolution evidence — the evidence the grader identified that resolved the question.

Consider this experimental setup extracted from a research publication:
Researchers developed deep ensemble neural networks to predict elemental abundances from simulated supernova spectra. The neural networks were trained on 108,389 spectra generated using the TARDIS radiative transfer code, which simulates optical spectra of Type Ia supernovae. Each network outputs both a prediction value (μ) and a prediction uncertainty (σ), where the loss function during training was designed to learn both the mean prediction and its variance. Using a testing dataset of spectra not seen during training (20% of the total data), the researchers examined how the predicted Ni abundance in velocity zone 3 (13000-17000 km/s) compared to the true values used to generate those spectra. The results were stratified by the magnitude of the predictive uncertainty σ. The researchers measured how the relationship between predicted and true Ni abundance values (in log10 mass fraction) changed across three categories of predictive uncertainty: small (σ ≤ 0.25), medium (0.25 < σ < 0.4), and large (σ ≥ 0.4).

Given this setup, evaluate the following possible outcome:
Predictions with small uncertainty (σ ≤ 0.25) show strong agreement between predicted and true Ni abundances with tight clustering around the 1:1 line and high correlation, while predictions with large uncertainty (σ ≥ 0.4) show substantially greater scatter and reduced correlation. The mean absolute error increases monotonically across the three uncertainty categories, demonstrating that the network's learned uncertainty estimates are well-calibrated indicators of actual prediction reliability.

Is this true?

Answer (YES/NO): NO